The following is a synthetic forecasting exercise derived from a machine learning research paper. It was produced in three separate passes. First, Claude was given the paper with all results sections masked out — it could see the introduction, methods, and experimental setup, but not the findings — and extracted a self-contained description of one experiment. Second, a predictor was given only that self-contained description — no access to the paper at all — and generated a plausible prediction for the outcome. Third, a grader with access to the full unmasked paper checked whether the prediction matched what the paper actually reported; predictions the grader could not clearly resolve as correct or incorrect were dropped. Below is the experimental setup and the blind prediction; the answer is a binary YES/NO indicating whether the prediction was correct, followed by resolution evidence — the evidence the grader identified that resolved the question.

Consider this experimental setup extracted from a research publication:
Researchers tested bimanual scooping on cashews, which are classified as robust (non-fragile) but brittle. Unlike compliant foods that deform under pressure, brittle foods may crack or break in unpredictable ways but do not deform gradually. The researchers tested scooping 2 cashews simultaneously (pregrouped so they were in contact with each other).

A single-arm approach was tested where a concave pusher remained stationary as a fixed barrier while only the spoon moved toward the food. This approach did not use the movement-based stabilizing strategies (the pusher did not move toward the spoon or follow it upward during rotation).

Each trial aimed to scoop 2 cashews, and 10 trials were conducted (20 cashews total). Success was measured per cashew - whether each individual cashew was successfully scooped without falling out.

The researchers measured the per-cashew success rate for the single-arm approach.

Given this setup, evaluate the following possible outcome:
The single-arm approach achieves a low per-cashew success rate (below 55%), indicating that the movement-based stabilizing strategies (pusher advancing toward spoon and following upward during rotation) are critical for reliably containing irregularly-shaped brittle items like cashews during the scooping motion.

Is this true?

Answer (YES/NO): YES